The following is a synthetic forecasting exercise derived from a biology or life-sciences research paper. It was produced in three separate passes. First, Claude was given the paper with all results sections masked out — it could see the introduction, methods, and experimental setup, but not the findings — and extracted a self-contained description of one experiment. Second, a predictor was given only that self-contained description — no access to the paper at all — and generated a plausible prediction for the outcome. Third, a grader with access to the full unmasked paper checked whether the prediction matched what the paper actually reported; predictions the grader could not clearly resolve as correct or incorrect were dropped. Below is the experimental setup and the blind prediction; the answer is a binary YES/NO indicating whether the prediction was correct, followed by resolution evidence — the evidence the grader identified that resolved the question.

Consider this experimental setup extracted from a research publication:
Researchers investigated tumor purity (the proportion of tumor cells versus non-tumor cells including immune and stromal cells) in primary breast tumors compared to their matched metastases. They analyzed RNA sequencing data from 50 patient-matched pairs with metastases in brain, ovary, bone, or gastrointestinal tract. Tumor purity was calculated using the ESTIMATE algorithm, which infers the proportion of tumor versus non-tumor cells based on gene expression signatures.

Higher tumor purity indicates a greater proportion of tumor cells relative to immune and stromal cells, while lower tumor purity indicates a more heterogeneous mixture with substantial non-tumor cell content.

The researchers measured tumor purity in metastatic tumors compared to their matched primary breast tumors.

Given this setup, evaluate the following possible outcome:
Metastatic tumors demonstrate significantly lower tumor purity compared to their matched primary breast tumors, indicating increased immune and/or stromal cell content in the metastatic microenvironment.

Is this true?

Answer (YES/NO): NO